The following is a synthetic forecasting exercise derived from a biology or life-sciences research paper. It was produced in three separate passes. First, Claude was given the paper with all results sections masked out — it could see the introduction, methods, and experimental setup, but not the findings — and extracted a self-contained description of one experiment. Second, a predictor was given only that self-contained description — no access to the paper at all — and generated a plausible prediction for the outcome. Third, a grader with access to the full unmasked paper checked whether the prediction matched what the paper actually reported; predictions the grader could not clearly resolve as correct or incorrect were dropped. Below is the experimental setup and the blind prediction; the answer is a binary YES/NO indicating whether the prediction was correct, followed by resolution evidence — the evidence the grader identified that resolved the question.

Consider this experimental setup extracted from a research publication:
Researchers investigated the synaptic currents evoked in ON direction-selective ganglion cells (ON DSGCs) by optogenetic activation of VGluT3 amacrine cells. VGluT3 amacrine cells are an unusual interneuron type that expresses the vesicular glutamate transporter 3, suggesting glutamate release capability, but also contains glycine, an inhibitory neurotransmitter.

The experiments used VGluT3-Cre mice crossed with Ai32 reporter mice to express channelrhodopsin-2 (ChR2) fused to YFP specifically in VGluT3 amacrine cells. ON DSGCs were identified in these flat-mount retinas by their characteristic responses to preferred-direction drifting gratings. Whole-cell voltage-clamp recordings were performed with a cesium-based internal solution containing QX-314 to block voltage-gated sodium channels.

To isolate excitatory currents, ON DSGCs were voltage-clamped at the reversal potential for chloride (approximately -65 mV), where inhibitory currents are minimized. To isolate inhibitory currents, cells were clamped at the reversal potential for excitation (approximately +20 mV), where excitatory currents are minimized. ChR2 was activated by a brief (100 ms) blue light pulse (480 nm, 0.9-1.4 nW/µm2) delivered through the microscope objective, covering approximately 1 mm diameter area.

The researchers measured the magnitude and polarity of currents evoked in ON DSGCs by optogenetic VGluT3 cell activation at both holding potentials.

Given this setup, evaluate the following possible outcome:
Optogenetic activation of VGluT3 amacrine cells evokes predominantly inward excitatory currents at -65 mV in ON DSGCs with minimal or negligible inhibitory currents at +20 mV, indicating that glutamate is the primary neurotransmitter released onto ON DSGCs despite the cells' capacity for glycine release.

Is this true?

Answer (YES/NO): NO